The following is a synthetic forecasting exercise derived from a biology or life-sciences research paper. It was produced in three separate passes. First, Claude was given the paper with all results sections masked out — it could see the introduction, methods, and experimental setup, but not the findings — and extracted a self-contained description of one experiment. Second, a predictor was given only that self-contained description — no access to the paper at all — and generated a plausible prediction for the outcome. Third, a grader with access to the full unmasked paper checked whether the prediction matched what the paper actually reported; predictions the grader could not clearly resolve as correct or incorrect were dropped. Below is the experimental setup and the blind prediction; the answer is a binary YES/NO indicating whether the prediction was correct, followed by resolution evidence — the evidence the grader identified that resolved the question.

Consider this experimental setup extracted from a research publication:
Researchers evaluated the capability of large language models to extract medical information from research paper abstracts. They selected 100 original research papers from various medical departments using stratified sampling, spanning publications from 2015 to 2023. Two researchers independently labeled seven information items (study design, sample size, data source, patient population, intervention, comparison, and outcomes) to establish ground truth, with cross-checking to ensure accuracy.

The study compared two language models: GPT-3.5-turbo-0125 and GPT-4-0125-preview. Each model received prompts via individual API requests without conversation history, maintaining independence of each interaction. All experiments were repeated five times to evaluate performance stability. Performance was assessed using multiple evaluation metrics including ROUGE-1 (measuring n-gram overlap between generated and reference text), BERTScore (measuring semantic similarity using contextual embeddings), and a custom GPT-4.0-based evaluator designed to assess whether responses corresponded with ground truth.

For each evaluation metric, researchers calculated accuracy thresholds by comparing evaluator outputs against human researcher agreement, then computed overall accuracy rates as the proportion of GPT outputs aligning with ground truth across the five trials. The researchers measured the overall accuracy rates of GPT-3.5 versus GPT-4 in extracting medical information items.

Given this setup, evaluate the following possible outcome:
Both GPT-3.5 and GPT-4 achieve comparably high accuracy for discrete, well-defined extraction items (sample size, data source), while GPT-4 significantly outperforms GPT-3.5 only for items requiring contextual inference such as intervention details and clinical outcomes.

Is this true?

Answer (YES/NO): NO